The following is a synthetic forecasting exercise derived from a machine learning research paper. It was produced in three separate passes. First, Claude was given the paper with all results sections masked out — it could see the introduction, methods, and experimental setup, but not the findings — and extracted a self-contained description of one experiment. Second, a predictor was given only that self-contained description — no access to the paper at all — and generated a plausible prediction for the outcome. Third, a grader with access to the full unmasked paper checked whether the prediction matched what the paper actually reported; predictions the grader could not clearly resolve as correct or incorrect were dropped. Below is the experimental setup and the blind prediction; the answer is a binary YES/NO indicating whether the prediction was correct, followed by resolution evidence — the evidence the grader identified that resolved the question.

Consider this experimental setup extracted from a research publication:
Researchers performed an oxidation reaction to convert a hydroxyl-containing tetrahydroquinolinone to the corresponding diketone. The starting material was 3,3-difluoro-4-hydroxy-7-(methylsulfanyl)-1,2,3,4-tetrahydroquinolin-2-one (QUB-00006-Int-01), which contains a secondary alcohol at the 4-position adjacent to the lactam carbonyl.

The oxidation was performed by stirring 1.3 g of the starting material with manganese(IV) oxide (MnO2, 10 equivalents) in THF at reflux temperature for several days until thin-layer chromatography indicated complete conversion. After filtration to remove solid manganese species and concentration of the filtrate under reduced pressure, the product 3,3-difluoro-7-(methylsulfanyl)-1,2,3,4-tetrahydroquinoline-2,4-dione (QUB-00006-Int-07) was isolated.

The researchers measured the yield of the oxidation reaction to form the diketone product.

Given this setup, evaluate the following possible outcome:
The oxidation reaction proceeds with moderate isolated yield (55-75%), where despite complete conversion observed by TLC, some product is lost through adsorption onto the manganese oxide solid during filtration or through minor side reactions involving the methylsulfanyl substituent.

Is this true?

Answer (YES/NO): NO